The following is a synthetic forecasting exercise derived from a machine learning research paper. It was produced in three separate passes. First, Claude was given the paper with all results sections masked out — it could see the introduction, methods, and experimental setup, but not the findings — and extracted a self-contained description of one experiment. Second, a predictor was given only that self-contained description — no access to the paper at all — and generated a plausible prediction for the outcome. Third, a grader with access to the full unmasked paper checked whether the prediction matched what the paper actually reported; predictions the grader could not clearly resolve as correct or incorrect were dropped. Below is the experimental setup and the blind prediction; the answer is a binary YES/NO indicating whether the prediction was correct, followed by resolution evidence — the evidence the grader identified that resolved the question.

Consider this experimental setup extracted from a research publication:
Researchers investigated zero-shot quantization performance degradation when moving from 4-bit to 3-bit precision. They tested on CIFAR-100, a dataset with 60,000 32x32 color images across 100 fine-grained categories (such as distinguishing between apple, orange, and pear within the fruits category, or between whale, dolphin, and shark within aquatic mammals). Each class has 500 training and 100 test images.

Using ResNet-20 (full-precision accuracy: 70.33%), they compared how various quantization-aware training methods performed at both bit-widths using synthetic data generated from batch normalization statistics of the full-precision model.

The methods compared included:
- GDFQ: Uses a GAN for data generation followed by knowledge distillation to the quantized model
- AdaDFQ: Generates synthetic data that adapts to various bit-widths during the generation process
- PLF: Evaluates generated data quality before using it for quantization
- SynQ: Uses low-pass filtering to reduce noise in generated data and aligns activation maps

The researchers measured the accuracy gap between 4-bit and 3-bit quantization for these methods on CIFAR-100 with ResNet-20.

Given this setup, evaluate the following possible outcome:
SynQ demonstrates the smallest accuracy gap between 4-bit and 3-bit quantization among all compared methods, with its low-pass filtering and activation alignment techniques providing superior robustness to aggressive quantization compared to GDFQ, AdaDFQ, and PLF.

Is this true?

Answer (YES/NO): NO